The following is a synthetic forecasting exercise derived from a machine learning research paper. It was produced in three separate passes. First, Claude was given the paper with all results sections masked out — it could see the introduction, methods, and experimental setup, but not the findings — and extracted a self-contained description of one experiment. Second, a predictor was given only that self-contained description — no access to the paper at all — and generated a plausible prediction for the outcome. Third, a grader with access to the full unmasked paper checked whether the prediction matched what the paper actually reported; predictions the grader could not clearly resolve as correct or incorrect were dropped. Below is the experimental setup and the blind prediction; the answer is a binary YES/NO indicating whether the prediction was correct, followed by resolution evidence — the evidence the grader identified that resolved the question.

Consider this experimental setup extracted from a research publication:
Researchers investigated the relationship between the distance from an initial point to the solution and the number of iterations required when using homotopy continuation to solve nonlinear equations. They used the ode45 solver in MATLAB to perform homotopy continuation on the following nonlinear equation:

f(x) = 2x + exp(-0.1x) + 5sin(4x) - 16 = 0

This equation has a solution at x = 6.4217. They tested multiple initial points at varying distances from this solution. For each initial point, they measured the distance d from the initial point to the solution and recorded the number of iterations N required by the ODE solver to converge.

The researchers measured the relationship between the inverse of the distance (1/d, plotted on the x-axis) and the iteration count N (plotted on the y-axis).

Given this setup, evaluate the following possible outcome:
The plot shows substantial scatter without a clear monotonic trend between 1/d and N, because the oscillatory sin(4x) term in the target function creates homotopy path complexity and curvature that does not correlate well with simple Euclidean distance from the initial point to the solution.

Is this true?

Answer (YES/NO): NO